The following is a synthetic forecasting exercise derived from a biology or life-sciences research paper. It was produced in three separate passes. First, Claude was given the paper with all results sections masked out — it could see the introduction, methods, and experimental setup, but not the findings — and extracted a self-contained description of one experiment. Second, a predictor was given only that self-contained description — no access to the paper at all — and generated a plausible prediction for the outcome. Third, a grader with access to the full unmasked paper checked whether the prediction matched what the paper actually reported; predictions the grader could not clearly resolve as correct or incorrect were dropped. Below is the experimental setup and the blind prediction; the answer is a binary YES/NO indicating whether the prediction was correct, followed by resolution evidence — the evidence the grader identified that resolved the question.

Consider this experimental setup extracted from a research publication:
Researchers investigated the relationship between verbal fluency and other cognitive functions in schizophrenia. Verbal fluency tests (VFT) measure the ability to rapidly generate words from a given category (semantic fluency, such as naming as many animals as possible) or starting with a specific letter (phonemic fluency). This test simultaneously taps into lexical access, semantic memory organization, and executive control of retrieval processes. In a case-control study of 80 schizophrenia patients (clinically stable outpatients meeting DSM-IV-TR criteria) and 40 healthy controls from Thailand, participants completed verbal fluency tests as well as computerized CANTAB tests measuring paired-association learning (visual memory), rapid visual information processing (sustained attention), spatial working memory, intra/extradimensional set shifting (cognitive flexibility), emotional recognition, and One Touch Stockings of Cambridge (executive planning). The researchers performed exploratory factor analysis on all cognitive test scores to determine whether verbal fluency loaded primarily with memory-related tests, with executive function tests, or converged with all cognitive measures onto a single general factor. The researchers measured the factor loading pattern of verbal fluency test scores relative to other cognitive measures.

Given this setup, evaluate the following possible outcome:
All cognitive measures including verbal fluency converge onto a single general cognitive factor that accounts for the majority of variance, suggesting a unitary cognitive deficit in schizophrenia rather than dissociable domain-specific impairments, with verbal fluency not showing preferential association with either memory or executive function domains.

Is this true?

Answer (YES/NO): YES